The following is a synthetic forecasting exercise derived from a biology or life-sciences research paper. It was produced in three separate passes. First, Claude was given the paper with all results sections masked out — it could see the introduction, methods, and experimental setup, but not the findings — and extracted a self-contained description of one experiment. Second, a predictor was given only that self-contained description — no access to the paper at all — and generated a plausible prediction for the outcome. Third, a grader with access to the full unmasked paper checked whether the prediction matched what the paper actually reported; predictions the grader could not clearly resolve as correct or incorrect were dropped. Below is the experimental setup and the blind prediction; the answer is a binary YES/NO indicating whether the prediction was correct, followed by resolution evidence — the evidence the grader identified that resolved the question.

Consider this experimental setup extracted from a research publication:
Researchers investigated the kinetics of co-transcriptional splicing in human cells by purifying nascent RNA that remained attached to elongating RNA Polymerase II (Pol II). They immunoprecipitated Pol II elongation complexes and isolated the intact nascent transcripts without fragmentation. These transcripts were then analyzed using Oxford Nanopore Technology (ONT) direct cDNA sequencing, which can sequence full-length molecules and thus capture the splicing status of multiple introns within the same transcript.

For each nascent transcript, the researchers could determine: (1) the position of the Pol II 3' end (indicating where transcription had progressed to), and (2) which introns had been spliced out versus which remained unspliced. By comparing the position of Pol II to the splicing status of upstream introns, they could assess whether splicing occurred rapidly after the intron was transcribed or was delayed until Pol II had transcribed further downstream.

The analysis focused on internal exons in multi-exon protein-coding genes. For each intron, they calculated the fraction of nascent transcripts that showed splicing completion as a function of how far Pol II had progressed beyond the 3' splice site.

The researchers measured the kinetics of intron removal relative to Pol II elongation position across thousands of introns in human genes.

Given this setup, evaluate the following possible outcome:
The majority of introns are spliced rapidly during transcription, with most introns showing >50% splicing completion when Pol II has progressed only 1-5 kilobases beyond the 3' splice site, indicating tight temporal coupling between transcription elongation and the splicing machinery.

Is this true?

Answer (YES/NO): NO